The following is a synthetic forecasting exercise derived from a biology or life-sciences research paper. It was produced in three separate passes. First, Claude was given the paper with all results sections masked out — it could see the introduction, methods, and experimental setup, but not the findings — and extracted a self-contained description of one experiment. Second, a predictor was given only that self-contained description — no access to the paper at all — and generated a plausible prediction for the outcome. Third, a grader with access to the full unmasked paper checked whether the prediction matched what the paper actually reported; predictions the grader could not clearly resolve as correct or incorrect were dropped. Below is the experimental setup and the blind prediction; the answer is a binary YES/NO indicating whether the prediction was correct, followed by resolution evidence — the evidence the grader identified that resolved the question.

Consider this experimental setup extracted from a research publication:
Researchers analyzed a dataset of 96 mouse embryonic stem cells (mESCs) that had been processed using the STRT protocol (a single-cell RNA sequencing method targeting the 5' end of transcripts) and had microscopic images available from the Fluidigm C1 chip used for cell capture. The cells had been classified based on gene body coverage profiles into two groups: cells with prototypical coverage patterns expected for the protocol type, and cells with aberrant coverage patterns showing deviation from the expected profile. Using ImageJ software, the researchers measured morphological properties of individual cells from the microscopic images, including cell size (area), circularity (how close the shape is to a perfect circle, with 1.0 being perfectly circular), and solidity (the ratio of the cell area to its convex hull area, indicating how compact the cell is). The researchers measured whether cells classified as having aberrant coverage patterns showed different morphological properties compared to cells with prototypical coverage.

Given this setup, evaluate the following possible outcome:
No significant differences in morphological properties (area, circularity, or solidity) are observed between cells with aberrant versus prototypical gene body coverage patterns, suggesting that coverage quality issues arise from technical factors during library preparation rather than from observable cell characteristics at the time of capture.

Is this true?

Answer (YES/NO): NO